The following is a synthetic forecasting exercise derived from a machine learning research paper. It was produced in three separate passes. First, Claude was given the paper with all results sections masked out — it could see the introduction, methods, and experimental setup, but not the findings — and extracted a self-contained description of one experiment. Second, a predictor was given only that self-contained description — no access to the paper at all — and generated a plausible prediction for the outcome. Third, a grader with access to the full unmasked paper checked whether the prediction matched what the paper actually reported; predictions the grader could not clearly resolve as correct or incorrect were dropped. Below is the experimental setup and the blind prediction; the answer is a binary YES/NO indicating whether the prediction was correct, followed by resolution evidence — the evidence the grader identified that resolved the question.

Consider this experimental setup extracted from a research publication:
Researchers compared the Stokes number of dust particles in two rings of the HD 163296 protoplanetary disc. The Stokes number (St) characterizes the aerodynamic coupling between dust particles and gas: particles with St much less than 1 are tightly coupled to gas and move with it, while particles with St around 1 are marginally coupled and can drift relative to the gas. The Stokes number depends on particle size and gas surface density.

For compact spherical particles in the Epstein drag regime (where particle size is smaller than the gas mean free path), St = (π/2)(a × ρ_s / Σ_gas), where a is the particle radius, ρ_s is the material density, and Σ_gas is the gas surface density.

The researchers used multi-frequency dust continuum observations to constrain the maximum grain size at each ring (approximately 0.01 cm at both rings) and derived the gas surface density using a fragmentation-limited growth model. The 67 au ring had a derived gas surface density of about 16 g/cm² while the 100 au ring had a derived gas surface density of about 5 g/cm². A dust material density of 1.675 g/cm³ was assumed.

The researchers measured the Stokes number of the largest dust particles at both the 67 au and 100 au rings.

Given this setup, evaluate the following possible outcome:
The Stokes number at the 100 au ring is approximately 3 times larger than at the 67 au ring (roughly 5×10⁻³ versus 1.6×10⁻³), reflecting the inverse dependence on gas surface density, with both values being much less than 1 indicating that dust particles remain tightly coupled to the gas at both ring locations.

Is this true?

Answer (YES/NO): NO